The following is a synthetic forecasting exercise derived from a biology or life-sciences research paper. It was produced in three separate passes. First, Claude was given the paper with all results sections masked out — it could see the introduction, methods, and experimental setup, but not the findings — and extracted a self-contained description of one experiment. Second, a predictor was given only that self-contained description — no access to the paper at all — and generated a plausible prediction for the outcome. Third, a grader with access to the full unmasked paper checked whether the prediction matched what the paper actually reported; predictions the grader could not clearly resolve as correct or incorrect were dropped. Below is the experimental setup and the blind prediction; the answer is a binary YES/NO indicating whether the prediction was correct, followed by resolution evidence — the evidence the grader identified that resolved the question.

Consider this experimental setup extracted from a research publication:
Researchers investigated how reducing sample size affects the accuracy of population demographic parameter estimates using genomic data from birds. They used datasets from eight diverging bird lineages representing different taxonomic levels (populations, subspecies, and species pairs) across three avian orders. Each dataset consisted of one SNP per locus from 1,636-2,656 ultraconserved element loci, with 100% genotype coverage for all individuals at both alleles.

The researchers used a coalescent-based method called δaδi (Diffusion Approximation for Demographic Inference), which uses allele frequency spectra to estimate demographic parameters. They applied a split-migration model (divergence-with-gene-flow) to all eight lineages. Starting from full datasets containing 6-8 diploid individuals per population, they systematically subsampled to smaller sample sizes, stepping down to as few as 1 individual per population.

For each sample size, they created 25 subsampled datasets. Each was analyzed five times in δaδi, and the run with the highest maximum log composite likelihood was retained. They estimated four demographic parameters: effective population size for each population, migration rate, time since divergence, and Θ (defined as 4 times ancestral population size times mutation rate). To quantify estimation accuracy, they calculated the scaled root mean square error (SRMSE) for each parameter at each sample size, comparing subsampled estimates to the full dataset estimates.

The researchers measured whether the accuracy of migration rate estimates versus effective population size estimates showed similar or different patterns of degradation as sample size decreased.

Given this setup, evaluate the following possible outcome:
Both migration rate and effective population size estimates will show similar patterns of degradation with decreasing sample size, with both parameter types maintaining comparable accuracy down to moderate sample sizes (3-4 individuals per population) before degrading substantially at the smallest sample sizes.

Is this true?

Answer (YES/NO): NO